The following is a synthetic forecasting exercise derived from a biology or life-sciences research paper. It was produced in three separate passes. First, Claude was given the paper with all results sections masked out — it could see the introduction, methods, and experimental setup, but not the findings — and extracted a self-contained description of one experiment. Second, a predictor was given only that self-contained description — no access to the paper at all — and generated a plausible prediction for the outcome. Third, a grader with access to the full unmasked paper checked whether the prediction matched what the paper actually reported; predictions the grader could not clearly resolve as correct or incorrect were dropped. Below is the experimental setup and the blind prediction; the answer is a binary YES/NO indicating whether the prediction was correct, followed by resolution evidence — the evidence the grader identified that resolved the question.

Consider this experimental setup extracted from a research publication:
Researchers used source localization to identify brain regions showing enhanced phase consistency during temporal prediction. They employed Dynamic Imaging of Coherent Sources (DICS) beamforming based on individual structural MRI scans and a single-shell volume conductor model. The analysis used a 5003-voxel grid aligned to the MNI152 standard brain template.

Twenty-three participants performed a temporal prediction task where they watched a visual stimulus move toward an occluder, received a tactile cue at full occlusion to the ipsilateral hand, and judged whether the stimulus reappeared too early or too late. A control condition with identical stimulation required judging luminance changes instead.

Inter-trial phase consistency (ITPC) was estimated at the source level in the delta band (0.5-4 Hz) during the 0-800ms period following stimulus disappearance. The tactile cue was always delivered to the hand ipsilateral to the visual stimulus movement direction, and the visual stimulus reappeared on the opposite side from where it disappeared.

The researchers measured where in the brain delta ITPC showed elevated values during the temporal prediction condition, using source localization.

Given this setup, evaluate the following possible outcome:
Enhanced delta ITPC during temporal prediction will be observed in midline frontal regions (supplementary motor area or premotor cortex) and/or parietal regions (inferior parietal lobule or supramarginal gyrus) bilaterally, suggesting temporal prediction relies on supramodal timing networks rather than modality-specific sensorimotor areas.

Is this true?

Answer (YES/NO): NO